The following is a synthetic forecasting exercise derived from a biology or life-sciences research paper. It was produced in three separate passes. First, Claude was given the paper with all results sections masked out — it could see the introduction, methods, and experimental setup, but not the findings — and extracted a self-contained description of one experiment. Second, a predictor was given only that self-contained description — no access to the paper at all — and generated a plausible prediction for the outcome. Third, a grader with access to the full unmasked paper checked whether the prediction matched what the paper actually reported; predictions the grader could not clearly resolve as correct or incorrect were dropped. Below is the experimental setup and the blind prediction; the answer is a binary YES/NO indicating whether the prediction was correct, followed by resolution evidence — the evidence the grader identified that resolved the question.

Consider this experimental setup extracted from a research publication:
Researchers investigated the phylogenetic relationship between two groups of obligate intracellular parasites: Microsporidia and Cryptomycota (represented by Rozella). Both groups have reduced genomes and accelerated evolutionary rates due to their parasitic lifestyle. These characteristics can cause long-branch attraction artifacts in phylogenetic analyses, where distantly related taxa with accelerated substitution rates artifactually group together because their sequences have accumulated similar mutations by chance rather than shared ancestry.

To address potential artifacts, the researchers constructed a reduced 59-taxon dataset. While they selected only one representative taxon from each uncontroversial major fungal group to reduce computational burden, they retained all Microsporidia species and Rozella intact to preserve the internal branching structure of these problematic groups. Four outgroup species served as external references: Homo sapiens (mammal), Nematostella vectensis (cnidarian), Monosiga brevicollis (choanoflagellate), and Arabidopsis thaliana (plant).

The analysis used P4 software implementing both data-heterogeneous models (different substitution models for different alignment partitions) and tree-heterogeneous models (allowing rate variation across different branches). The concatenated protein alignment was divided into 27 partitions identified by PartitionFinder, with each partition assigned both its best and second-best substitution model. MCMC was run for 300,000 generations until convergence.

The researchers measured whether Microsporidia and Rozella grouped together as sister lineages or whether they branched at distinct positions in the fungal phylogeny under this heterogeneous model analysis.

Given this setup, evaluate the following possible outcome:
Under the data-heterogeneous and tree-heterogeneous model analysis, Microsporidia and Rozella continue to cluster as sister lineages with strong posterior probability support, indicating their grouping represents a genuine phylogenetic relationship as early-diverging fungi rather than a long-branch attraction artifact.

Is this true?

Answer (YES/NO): NO